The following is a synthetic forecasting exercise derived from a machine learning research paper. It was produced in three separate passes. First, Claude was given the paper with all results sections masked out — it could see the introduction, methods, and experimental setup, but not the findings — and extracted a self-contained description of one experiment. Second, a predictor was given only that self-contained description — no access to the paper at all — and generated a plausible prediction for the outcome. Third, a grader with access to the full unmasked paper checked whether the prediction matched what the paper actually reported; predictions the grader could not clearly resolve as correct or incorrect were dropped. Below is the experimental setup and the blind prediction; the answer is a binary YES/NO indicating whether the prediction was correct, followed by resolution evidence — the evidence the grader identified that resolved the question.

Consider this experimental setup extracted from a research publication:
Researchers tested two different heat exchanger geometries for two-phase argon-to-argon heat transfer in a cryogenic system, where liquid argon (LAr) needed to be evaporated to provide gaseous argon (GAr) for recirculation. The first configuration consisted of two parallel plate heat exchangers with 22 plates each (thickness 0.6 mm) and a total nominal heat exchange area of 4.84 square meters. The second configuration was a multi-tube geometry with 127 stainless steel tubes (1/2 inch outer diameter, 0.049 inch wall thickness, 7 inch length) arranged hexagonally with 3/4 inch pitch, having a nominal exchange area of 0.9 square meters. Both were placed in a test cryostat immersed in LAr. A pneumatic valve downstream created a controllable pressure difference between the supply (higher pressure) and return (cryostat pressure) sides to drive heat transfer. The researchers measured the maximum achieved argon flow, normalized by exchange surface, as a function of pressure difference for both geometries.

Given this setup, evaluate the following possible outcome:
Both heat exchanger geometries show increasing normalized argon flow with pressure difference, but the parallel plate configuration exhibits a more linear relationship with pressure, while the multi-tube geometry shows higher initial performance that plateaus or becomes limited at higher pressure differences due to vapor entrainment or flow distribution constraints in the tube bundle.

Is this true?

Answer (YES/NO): NO